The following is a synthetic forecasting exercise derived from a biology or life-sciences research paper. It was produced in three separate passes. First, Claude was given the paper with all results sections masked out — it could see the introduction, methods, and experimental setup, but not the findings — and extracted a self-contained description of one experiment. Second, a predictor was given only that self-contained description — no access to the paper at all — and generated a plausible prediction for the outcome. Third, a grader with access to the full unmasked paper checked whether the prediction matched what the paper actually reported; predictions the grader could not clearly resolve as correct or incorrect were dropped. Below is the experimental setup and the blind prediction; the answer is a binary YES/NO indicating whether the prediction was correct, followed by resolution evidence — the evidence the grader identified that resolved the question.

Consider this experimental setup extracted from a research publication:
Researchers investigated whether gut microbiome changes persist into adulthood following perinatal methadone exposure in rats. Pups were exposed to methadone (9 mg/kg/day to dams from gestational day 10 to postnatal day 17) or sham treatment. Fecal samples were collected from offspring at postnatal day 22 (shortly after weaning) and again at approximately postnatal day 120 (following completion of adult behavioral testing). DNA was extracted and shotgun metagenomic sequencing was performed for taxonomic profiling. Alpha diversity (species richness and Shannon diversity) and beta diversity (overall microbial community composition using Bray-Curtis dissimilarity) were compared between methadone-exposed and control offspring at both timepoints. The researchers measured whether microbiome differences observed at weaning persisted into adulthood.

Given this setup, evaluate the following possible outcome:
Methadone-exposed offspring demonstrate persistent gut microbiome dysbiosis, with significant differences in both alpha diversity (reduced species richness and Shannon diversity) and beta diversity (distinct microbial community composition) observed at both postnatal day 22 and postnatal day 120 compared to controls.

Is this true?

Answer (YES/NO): NO